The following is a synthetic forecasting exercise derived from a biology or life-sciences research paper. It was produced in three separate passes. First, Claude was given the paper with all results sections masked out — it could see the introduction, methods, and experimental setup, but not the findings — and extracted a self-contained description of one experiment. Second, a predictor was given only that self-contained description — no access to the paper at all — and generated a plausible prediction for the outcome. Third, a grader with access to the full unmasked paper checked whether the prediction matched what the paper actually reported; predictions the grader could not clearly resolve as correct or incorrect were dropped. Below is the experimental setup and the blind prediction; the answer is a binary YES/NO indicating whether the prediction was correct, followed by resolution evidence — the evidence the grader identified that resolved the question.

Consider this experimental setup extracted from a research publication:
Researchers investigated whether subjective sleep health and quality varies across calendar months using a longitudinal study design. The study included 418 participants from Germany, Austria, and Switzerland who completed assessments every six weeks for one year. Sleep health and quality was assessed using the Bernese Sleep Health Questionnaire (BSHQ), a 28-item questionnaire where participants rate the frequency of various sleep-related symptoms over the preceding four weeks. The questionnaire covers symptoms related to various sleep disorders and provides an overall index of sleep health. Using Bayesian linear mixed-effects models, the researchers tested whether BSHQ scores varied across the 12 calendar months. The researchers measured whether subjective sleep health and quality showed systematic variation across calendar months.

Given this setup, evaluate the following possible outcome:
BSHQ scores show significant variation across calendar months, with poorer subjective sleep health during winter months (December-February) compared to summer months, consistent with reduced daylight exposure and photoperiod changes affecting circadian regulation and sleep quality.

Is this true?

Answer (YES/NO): NO